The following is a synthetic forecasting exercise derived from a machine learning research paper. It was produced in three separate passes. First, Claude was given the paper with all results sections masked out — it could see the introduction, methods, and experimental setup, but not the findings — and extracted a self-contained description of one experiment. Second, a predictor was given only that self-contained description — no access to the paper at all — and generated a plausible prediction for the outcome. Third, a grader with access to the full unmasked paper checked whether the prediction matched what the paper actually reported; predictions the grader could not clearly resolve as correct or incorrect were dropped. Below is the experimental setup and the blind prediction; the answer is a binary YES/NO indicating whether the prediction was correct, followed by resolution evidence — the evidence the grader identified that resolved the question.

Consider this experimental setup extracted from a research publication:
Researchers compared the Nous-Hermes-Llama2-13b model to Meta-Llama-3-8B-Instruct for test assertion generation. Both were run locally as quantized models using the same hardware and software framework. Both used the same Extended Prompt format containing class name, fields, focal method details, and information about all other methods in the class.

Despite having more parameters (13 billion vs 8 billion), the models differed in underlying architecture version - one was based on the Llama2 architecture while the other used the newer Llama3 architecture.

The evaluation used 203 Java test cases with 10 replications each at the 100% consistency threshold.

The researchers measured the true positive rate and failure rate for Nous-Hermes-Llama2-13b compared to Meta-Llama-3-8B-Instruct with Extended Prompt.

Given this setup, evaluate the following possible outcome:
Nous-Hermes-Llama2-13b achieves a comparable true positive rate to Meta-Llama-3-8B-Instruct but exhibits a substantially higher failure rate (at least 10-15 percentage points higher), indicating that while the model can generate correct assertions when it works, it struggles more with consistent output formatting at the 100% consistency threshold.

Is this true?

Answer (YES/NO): NO